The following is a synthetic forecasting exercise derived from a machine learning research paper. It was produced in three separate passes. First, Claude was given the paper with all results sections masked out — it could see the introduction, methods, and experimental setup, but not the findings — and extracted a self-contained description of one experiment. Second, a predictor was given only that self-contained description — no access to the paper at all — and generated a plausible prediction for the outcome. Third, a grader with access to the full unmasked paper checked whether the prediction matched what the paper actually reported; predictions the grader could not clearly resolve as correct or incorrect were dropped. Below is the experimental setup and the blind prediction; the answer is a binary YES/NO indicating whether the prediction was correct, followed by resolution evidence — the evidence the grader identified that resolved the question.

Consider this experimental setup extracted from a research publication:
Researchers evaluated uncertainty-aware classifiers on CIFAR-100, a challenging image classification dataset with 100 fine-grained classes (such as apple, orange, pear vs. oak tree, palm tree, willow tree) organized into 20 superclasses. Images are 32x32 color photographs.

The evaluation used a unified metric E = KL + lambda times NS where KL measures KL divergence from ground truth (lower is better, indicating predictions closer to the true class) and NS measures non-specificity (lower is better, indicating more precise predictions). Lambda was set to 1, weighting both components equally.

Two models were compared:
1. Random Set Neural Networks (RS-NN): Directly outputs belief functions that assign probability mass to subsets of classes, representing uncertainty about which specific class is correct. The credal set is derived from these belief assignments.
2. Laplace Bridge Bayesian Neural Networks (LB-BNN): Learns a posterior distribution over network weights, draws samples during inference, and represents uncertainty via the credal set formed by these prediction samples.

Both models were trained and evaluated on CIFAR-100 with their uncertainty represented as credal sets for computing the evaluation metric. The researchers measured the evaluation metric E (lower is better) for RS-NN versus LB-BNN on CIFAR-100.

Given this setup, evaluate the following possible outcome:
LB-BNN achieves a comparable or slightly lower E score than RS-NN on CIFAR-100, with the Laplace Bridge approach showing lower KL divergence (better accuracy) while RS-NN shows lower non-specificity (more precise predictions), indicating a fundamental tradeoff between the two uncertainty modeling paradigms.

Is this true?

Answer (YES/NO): NO